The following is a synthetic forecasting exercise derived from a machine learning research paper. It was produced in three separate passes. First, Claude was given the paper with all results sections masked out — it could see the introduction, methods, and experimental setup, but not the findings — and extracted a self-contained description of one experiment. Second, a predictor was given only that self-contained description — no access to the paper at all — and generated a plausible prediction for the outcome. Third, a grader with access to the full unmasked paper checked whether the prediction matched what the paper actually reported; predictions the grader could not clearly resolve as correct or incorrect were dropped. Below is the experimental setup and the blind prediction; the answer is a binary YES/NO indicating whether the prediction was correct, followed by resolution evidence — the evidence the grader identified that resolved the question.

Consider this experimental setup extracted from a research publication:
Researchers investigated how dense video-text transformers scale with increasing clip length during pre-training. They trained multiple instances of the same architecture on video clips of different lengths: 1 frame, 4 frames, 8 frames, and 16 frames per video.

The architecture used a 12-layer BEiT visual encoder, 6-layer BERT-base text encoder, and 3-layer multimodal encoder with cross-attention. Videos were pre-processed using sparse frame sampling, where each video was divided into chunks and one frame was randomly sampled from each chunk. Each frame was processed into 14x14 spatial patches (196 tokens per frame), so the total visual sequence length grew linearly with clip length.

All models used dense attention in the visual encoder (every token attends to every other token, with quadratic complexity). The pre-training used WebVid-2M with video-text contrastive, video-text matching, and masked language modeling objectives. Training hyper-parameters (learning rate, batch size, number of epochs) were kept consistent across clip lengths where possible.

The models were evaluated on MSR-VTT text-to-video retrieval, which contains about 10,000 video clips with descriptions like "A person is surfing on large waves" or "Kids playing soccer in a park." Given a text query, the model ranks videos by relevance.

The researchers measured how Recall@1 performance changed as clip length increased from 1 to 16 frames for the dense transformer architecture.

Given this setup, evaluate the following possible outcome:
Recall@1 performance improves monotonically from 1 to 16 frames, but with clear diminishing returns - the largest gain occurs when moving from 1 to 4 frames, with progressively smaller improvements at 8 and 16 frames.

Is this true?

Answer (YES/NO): NO